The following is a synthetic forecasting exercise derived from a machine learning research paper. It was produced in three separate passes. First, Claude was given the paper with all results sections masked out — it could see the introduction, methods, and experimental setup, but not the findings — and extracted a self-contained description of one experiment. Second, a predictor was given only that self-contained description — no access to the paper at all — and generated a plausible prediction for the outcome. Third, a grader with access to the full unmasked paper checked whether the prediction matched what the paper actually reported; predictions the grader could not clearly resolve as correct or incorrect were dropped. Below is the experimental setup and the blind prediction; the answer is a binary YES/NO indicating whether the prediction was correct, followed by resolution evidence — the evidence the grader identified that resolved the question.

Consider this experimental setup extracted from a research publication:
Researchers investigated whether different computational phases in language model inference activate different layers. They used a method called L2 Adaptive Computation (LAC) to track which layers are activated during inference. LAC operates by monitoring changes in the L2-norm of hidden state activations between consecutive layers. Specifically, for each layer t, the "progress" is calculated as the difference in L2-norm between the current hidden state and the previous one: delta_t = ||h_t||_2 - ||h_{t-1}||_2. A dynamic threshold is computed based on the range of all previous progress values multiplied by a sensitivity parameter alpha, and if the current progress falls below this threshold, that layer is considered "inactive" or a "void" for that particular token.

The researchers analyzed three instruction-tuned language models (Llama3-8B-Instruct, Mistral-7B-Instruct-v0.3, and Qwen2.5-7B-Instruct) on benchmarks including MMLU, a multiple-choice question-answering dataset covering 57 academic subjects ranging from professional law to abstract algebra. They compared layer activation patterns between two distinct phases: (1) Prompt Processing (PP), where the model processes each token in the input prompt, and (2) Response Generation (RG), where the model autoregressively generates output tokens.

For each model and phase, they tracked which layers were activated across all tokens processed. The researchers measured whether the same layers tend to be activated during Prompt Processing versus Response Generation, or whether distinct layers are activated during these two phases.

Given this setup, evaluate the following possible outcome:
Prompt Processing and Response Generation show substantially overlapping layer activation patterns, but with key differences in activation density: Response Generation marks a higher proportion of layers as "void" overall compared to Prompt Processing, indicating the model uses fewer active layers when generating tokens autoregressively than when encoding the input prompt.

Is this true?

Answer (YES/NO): NO